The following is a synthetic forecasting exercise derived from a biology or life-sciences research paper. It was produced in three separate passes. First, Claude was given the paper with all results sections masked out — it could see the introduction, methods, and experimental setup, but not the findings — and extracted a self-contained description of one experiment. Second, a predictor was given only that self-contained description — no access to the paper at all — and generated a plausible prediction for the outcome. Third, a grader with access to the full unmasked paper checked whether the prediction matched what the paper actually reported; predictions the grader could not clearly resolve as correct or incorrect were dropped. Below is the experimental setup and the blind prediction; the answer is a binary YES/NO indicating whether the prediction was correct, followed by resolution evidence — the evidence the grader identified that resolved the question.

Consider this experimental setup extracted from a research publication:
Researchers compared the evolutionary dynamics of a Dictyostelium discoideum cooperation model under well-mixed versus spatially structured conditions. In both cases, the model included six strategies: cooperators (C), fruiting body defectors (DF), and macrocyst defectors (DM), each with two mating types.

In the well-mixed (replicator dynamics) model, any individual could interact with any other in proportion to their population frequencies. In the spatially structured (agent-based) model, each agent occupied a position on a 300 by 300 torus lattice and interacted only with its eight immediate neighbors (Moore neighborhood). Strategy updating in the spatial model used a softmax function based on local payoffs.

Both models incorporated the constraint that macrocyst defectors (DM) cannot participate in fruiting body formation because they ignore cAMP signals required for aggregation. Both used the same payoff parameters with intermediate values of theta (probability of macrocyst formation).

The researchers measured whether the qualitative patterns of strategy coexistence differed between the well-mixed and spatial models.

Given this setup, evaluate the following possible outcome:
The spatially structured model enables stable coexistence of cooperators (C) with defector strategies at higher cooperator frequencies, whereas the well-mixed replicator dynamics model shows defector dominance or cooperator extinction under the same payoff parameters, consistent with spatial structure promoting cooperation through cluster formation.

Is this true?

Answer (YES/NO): NO